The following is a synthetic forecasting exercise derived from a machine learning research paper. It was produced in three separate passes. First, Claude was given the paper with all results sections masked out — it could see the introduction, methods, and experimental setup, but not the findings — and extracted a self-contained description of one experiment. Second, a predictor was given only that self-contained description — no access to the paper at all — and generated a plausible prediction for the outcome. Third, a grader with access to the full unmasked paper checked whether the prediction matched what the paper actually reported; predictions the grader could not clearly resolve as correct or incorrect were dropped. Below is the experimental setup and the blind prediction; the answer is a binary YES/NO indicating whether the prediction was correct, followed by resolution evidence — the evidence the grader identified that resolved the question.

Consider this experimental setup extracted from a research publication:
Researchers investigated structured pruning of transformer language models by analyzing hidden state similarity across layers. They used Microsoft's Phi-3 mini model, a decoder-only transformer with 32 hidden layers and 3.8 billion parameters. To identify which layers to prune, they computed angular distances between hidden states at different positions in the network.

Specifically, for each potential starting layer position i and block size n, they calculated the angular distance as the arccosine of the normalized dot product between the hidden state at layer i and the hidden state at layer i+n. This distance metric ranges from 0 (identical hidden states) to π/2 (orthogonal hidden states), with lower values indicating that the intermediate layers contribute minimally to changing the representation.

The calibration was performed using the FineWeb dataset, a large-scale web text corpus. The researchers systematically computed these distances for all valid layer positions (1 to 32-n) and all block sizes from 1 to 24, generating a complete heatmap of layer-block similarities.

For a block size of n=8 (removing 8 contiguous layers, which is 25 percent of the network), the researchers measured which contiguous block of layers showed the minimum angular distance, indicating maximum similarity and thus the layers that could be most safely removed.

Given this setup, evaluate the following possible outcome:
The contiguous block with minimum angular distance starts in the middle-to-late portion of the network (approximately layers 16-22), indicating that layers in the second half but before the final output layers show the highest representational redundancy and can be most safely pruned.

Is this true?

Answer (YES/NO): YES